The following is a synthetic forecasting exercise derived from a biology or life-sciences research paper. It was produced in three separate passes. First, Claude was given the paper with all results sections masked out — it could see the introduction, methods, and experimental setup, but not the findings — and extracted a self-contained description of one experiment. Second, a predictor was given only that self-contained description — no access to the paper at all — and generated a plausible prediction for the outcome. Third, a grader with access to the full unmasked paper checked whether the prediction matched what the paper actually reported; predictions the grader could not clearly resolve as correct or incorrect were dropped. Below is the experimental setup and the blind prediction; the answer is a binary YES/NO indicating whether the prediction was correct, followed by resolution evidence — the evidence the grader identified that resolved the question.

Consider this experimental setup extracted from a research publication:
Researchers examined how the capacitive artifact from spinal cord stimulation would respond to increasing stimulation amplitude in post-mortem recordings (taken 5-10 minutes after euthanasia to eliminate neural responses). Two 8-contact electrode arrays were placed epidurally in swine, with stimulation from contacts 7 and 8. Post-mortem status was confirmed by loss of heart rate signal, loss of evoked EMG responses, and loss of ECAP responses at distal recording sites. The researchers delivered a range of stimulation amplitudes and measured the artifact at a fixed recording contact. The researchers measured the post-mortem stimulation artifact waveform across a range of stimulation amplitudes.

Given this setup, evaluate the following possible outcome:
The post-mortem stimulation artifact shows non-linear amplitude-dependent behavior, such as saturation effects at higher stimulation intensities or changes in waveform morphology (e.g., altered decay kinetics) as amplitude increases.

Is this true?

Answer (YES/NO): YES